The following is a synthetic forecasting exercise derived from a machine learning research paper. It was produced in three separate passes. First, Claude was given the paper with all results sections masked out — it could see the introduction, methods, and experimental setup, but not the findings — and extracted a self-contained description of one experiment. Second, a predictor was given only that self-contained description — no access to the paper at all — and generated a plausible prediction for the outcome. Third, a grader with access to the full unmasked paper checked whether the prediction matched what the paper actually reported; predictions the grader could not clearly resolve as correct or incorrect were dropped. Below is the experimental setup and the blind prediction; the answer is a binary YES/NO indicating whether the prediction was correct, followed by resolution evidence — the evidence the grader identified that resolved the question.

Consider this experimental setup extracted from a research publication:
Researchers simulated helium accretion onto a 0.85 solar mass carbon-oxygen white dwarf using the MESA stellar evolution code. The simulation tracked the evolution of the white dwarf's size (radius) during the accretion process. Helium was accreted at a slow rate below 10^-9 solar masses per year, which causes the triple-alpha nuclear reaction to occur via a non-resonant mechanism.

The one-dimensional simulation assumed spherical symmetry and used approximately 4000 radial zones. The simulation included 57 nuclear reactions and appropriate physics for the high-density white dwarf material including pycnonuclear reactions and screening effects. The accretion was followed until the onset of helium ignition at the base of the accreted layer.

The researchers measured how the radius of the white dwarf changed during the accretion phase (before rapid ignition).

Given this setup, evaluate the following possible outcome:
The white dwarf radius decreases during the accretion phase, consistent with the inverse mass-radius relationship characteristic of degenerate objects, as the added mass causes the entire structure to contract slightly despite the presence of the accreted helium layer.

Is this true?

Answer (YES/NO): YES